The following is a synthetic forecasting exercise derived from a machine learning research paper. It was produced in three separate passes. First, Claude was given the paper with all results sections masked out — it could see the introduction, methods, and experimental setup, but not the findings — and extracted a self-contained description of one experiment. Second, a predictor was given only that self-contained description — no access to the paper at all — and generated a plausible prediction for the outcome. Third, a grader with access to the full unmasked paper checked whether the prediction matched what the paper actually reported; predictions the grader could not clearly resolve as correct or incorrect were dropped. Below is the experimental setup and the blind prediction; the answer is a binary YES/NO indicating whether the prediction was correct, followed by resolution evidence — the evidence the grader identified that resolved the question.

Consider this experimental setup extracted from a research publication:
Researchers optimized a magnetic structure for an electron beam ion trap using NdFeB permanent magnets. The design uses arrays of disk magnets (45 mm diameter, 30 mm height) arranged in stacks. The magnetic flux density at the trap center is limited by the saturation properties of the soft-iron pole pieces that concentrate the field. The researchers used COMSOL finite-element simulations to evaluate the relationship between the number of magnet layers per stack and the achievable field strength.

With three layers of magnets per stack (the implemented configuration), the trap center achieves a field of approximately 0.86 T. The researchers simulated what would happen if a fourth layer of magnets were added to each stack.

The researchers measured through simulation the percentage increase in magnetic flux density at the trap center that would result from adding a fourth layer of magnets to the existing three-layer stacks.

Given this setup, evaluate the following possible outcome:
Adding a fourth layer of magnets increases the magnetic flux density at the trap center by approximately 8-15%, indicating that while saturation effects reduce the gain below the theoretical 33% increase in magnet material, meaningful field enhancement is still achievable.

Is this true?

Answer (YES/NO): NO